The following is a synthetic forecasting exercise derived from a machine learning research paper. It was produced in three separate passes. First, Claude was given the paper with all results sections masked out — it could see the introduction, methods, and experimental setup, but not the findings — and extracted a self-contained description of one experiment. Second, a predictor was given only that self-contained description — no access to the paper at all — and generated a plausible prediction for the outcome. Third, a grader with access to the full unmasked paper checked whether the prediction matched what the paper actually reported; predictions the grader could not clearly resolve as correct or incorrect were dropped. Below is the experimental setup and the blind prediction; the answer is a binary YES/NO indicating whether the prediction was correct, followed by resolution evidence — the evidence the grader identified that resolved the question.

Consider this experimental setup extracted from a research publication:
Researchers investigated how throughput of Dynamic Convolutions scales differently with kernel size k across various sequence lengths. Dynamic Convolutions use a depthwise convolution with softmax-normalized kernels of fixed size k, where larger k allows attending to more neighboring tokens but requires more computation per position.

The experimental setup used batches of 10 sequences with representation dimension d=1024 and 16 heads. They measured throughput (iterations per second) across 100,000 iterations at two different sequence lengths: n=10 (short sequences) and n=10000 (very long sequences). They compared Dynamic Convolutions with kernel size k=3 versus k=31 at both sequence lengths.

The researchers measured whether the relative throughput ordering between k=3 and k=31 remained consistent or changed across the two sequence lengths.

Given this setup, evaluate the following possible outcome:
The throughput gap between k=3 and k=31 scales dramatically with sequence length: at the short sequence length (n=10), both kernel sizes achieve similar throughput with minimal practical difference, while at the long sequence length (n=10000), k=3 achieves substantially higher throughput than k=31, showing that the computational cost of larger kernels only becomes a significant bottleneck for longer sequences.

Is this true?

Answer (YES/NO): NO